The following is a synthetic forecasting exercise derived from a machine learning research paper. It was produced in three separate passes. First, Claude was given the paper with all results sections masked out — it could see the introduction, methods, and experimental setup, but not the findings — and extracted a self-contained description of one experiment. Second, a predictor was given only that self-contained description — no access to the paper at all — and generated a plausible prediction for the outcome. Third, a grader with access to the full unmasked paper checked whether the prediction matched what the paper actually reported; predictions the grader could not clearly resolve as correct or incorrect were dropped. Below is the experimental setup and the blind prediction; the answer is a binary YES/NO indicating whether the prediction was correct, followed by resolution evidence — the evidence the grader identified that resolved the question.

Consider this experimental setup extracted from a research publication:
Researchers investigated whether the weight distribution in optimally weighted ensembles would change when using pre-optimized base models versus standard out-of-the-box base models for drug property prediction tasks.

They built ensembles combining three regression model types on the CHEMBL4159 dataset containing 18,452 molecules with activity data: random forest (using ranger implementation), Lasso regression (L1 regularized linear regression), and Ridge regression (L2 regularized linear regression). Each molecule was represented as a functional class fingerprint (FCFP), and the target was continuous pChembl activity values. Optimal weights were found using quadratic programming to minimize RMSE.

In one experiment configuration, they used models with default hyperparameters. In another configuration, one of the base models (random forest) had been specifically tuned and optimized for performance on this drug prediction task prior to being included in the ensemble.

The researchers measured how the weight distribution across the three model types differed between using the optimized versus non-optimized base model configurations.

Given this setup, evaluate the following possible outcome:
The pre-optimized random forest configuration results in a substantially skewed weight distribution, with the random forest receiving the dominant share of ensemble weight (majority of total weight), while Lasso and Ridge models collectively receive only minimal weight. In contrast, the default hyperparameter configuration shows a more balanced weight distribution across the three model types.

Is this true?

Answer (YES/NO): YES